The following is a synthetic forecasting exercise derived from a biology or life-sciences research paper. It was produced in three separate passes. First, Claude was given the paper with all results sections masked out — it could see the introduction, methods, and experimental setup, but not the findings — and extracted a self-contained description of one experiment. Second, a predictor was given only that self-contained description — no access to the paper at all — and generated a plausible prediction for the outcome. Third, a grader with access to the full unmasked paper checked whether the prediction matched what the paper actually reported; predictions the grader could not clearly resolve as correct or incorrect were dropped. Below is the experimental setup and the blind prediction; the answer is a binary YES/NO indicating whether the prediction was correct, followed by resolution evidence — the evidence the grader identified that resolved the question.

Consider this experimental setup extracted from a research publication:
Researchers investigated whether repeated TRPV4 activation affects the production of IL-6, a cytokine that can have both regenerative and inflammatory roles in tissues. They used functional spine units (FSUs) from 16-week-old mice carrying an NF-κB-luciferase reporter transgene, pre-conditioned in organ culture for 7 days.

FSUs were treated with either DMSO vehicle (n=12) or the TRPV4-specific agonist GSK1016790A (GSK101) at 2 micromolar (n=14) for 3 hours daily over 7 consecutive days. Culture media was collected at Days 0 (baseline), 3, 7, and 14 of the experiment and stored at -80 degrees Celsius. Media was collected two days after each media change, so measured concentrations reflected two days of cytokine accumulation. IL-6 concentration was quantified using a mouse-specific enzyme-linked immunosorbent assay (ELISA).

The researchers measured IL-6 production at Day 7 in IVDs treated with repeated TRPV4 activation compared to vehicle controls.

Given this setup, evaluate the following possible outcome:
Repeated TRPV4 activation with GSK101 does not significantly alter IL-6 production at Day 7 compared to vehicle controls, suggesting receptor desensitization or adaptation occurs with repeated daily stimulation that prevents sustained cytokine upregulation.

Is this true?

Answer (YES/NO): NO